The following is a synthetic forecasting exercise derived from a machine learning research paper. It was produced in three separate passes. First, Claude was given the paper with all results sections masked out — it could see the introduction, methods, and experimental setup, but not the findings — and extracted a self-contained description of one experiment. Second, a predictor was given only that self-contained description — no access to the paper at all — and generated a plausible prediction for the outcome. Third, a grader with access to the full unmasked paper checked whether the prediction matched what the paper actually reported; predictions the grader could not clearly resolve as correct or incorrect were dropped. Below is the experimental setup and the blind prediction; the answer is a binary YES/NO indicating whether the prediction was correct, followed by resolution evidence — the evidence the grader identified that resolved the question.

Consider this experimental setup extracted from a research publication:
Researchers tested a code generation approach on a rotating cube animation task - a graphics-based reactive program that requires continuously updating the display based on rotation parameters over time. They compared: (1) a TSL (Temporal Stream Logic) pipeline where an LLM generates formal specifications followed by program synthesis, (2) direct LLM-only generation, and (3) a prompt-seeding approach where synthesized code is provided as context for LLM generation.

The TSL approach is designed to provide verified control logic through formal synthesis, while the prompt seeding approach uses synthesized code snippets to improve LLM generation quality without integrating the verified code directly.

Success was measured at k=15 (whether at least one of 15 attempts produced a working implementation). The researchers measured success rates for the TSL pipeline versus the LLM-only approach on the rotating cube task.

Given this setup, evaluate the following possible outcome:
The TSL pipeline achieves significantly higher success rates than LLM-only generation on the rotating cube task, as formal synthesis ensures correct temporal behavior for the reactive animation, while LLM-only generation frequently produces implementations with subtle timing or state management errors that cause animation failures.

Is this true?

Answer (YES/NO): NO